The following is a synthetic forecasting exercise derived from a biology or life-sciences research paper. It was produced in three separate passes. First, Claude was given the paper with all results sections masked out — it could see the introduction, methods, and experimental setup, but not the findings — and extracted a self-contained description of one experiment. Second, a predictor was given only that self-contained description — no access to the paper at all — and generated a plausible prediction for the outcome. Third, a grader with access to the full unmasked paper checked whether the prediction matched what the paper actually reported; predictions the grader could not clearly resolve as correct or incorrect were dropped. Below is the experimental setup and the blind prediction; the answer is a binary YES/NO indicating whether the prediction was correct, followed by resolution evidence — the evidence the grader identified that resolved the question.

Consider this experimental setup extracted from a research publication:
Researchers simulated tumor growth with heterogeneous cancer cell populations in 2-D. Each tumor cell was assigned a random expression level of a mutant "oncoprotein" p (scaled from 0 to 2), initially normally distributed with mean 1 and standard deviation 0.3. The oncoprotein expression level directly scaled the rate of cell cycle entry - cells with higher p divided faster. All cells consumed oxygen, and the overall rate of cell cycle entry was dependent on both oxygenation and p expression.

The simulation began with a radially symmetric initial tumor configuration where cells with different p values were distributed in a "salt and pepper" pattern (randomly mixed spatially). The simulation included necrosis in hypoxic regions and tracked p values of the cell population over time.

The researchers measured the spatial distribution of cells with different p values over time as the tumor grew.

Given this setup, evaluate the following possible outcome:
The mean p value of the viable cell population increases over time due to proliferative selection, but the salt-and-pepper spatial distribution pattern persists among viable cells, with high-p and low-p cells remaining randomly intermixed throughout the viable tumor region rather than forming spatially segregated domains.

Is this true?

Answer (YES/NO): NO